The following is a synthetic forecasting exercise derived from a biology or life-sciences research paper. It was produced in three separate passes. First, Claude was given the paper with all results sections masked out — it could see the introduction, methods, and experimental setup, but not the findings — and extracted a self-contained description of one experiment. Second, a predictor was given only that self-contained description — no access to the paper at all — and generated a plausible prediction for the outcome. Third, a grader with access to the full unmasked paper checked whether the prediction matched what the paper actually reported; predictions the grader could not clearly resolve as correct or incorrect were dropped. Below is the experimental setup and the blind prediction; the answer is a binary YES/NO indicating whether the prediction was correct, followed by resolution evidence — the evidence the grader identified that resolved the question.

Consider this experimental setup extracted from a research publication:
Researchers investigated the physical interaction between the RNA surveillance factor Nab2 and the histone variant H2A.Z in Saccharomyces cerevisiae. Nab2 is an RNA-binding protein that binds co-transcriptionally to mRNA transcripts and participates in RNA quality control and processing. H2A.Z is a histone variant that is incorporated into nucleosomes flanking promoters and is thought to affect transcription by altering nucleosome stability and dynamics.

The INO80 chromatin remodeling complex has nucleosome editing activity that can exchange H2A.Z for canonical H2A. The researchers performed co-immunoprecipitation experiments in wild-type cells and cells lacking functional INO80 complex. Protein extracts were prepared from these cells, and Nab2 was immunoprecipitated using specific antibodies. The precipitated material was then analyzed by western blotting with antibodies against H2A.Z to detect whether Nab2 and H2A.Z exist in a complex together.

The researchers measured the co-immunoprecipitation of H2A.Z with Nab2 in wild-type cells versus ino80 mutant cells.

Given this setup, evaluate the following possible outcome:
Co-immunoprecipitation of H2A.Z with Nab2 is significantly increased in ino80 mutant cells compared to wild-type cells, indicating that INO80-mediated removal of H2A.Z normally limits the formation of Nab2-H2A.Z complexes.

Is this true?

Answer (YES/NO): NO